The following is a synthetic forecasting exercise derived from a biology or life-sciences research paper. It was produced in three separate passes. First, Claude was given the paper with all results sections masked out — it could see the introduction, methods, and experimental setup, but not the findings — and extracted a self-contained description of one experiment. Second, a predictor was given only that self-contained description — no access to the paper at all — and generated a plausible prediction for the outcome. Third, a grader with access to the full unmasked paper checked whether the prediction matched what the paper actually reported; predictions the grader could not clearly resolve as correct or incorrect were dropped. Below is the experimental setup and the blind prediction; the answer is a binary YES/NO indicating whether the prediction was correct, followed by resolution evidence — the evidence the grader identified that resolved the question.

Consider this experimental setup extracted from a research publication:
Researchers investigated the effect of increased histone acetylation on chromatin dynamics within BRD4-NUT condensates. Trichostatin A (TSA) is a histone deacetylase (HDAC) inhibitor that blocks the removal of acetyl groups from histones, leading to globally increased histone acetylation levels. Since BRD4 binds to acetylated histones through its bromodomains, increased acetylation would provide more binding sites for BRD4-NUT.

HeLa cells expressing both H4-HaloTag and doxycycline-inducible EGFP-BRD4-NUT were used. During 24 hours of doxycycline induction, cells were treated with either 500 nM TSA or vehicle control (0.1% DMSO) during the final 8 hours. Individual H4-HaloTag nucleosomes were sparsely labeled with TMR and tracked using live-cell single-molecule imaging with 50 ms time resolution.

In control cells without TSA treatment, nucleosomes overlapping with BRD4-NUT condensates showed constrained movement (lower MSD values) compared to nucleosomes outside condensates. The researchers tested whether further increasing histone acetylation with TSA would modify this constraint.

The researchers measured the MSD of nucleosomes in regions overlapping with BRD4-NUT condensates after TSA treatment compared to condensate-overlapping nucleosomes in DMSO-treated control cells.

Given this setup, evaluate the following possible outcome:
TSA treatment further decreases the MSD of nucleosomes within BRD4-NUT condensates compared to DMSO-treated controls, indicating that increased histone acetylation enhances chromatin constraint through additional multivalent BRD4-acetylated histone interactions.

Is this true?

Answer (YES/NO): NO